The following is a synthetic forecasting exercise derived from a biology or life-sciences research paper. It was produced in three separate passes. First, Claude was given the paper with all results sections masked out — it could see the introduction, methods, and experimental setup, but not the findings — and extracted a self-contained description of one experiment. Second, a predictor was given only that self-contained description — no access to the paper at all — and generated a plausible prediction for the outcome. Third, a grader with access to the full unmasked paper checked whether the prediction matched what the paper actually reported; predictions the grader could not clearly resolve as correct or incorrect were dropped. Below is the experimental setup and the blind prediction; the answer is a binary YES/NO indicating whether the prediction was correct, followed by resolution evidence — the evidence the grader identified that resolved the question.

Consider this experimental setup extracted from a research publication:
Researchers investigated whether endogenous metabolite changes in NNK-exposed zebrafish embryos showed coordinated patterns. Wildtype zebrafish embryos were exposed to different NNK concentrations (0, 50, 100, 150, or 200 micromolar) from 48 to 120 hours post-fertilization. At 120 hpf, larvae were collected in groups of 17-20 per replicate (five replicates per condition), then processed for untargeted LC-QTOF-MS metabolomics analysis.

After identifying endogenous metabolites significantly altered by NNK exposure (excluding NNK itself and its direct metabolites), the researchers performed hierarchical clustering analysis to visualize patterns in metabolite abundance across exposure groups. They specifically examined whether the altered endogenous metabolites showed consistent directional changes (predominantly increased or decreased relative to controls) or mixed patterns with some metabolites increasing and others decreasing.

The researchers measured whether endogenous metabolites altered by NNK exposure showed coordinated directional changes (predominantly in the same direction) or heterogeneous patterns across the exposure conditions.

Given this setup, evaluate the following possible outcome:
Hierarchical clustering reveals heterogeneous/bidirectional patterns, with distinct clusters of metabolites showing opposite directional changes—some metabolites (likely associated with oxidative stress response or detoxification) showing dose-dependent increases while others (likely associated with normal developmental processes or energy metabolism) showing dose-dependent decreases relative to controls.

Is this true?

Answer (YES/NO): NO